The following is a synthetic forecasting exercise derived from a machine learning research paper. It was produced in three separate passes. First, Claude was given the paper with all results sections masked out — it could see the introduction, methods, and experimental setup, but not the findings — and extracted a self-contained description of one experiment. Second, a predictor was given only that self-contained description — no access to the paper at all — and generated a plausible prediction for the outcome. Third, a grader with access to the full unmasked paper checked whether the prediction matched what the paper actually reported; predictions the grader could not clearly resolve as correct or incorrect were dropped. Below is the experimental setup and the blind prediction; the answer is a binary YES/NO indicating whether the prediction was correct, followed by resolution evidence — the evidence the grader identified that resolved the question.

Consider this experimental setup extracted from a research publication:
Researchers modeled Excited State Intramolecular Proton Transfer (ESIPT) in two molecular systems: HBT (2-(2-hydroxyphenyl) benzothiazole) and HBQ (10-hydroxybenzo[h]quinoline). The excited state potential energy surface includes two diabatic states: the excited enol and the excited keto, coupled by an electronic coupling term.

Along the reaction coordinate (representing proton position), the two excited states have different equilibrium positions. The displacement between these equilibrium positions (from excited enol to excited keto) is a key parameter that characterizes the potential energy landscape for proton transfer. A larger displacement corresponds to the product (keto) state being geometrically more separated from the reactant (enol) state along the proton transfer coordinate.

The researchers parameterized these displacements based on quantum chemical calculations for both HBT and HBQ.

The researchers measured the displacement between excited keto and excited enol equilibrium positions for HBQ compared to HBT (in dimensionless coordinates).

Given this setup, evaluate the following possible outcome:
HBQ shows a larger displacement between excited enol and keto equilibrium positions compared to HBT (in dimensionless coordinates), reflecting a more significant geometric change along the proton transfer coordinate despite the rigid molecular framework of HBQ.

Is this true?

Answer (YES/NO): NO